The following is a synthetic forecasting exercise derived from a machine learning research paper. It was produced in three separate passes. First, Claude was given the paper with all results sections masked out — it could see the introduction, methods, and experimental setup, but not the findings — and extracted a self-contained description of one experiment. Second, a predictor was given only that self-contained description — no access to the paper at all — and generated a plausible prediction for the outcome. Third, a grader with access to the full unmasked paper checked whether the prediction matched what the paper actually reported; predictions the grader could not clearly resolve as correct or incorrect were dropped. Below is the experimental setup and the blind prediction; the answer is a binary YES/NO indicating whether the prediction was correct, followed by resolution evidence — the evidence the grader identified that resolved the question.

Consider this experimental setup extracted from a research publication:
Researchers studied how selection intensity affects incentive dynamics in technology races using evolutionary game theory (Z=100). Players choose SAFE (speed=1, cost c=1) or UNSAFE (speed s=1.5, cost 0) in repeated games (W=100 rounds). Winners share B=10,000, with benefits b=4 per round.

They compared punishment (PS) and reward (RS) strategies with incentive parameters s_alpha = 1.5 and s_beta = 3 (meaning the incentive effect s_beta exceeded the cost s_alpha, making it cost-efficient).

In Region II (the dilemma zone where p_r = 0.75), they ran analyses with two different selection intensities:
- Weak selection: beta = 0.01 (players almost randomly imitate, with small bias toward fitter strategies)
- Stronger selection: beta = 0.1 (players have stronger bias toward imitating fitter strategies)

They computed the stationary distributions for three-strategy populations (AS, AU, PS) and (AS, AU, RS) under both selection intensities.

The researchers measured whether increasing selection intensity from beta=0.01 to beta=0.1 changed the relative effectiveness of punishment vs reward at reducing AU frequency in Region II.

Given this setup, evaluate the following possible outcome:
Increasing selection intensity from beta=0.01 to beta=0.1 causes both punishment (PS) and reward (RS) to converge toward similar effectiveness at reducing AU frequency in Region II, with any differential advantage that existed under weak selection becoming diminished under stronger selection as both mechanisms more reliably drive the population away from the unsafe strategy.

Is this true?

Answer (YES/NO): NO